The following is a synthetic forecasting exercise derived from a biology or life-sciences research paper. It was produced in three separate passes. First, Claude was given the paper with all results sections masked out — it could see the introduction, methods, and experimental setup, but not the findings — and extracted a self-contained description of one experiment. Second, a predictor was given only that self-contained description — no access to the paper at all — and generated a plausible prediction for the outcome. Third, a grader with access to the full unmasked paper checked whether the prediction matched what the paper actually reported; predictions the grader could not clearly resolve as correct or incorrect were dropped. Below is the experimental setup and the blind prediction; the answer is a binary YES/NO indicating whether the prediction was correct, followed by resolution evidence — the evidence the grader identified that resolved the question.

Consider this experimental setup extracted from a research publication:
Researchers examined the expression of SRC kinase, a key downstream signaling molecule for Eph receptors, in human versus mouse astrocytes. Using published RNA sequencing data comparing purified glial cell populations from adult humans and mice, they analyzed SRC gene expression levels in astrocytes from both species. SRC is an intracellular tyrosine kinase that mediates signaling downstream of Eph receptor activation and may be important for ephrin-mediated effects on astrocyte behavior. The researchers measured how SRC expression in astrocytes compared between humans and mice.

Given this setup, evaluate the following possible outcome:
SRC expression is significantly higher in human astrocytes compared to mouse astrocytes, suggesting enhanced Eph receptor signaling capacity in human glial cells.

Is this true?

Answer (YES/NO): NO